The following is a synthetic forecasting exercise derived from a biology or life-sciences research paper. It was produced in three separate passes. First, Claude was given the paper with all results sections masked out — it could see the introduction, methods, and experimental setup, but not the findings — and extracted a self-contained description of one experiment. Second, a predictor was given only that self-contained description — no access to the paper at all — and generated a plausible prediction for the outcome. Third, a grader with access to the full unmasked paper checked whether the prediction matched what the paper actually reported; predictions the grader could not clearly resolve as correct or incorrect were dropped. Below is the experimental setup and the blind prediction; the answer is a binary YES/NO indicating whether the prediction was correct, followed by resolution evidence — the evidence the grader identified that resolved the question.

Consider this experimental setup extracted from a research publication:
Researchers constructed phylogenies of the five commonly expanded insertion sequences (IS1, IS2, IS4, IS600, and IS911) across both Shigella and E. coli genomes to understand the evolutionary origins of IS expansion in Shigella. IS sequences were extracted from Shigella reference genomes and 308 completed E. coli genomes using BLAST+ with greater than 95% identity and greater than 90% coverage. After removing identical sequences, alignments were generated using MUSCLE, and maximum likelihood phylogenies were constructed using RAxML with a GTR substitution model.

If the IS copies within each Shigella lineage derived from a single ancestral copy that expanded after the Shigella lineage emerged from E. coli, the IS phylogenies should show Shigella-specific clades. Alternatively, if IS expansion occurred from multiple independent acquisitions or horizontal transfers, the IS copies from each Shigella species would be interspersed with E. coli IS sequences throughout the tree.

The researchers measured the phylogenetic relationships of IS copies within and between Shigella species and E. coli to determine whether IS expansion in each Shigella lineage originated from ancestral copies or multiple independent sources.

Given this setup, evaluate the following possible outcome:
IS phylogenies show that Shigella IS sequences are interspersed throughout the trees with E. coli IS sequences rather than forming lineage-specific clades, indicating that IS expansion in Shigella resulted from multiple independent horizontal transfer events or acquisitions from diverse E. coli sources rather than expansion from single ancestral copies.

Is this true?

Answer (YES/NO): NO